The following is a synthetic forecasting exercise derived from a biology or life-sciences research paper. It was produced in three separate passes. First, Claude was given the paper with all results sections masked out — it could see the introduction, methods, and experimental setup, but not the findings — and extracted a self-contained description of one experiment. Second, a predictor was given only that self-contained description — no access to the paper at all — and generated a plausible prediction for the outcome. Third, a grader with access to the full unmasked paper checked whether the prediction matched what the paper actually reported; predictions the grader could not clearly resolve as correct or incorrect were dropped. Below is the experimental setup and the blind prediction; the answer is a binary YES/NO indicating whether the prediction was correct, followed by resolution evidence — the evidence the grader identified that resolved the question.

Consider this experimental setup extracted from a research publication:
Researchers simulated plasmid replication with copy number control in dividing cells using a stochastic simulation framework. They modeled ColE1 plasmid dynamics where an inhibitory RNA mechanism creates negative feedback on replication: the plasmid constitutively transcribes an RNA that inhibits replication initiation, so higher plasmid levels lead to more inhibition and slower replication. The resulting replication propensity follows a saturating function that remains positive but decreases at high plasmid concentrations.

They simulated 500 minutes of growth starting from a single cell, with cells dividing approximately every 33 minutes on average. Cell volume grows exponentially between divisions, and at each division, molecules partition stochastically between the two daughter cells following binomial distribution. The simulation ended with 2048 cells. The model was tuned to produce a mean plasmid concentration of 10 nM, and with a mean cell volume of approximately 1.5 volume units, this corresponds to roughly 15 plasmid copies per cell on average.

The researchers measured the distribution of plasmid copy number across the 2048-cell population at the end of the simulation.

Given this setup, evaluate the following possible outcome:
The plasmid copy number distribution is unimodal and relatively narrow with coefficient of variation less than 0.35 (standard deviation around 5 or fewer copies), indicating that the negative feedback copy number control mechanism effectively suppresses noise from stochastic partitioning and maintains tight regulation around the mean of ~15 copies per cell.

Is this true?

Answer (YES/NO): NO